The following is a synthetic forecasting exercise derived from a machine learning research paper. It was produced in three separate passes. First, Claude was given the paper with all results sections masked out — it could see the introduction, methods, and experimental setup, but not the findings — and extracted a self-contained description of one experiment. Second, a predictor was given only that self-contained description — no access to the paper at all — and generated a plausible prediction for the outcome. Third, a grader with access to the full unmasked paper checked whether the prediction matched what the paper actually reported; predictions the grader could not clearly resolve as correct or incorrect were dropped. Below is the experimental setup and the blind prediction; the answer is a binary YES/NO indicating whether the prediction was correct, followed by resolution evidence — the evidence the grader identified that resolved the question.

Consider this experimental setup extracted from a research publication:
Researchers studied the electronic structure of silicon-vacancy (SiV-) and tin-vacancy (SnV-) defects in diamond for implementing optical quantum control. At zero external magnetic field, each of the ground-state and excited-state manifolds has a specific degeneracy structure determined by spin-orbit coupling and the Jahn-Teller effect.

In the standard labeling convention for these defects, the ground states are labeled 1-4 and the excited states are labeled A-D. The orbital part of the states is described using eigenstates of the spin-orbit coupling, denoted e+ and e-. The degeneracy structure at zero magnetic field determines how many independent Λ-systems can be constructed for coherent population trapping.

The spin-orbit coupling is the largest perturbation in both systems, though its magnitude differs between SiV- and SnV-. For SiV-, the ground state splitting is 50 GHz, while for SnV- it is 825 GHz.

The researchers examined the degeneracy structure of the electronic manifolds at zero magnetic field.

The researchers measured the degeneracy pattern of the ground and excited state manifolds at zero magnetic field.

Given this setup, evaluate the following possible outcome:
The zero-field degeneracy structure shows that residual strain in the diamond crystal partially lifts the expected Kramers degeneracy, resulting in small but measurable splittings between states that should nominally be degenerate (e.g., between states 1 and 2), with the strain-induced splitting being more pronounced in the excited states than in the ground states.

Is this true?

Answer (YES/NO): NO